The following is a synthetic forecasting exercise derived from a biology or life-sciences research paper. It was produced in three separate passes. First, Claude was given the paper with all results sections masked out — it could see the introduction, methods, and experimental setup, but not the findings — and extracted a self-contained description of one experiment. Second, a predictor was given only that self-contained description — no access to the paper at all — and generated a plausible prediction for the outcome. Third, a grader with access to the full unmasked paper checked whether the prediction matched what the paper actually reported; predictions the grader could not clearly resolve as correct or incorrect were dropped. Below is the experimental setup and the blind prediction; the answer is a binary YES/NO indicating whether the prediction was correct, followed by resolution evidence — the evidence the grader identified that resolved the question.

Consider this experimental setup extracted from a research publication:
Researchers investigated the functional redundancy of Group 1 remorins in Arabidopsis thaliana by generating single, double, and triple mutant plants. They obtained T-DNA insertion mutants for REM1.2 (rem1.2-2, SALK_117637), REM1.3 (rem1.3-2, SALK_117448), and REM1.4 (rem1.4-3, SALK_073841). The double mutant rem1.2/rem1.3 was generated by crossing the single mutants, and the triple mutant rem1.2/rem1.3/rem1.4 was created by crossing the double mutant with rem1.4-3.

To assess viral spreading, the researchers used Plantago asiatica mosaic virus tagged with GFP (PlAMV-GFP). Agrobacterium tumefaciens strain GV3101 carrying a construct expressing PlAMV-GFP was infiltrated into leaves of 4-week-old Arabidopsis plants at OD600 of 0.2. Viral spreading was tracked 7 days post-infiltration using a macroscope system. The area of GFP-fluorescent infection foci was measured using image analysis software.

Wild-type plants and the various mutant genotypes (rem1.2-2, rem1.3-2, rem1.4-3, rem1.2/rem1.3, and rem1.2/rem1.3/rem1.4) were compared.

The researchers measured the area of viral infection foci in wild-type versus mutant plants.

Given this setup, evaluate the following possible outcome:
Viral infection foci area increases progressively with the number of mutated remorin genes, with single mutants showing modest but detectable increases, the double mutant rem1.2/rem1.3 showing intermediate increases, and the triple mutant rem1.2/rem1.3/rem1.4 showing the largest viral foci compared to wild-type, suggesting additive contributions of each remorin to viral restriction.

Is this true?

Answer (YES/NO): NO